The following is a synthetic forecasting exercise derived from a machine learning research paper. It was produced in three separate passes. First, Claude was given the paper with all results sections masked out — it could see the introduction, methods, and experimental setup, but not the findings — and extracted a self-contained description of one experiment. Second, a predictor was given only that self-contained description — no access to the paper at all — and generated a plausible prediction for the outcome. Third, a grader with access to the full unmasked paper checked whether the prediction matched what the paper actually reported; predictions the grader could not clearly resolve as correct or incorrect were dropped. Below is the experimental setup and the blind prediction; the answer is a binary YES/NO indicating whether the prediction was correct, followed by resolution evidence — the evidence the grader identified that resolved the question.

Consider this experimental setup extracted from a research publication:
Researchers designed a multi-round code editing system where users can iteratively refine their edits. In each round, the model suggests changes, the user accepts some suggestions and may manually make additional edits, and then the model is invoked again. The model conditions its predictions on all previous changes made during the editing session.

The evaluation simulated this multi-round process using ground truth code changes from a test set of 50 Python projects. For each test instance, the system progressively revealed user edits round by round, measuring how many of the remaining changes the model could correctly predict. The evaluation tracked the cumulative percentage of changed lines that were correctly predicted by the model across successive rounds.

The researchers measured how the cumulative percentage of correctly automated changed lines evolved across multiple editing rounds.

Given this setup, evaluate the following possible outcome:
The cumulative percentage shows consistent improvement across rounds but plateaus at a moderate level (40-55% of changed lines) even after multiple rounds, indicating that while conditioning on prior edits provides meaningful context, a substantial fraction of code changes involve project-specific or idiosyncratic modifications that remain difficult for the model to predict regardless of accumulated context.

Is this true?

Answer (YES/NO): YES